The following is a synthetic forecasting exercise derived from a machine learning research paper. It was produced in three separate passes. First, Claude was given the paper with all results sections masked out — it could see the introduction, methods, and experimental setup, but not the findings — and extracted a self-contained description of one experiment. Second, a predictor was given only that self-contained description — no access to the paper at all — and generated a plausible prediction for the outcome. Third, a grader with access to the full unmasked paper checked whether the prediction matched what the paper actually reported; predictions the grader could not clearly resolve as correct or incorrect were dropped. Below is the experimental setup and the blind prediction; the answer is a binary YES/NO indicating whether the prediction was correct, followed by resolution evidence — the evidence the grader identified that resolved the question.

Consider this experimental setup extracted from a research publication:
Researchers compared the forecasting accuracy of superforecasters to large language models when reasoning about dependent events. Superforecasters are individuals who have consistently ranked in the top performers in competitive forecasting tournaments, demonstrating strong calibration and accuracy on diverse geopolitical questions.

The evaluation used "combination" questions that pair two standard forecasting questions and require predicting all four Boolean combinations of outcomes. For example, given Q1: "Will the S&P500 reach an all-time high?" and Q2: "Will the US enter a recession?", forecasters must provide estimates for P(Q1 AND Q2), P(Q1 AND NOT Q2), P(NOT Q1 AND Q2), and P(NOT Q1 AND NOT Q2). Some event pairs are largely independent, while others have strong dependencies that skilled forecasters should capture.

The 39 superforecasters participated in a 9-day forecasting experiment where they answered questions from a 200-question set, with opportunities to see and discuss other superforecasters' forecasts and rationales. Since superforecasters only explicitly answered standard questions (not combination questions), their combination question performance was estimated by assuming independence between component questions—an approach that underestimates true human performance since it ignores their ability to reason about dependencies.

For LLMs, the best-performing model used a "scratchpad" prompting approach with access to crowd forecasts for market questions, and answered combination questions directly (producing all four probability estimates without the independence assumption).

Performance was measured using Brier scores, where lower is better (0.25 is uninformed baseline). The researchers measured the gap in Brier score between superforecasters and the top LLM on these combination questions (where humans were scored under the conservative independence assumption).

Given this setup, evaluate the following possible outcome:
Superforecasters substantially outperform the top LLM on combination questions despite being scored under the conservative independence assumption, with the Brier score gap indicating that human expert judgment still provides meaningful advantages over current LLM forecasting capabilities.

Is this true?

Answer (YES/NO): YES